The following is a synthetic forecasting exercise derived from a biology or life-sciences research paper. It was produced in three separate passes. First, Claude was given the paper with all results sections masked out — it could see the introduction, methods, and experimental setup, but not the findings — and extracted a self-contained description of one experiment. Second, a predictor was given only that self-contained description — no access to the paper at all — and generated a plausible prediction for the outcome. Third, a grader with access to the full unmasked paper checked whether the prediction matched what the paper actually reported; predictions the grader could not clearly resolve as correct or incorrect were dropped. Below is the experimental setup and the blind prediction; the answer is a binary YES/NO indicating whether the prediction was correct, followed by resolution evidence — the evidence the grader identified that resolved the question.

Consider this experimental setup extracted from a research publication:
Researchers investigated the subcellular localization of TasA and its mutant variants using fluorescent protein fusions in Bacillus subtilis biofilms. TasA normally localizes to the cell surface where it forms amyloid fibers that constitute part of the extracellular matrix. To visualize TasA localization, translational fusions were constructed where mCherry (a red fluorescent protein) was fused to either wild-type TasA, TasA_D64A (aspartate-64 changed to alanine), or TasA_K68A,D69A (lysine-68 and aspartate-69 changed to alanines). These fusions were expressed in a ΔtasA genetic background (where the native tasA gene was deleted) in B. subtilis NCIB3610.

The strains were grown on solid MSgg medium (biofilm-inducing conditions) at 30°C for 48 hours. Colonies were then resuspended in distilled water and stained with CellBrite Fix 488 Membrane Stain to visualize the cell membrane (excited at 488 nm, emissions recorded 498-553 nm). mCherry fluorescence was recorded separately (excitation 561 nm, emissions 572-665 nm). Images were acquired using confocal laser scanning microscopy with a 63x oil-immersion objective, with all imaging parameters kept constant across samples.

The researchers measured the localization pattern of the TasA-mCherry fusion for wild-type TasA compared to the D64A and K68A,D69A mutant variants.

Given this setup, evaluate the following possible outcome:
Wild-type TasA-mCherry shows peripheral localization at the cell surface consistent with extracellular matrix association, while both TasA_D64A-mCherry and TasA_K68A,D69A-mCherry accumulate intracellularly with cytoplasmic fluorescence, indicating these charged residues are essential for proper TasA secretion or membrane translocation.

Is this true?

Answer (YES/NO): NO